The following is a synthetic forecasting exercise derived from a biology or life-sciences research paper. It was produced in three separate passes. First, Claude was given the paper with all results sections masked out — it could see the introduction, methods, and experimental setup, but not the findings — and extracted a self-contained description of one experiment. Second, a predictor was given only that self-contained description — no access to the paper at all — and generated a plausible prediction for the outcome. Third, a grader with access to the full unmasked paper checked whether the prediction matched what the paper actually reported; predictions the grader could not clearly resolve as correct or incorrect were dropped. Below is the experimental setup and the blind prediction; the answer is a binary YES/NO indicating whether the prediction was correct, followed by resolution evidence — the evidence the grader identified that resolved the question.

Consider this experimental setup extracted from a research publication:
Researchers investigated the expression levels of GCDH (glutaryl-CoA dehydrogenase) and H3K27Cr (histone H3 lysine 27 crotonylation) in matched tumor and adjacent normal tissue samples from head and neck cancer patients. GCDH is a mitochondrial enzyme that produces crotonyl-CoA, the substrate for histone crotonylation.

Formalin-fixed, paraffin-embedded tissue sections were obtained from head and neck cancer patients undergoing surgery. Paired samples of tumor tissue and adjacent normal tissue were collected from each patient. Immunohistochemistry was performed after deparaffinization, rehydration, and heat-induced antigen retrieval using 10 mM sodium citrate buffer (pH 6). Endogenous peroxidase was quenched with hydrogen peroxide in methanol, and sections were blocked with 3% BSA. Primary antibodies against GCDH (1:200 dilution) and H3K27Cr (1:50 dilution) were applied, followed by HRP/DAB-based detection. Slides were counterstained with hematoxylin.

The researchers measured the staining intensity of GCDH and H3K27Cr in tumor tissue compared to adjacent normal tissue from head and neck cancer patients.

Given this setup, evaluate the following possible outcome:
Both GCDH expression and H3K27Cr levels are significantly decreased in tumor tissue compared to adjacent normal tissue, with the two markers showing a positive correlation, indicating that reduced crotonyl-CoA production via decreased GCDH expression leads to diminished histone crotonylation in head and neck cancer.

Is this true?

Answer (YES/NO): NO